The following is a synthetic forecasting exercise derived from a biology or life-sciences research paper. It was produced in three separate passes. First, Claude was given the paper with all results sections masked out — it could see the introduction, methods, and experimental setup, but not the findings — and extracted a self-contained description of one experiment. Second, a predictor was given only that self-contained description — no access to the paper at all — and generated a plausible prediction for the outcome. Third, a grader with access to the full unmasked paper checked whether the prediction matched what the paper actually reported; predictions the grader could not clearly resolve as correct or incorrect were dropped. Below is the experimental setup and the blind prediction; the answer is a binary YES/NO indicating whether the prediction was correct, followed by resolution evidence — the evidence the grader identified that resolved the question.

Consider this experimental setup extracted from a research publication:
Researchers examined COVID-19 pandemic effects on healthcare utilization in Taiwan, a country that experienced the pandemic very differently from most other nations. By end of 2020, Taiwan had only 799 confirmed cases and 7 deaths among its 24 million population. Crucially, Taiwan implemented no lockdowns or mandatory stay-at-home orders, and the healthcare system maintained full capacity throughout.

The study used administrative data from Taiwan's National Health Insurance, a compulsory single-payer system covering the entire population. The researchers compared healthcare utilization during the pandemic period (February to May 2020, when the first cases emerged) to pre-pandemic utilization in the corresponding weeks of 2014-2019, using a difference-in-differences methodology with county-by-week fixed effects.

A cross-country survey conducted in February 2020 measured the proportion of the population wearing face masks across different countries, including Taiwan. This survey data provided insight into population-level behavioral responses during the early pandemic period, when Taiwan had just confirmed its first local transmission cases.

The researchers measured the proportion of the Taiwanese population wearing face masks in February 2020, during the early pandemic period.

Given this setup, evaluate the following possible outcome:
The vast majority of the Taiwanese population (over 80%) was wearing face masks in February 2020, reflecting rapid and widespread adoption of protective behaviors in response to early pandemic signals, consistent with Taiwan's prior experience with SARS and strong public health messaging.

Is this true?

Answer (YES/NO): YES